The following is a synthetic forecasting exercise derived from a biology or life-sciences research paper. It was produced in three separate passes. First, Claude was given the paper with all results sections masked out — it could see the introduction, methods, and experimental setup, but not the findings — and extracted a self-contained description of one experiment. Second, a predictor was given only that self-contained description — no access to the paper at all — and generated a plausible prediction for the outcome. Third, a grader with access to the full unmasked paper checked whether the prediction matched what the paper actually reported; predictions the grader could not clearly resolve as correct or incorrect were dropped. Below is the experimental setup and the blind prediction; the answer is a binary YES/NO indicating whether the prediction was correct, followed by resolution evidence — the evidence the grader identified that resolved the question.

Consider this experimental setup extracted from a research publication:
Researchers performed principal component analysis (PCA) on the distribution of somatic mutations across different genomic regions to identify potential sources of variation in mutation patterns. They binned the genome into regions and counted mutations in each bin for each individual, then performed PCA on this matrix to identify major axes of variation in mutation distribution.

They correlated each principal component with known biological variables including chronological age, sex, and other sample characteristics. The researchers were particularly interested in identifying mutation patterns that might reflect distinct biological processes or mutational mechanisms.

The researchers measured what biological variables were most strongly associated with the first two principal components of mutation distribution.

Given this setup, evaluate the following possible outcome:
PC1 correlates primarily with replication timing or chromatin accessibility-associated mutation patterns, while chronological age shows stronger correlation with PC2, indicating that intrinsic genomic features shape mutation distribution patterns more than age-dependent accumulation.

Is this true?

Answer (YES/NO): NO